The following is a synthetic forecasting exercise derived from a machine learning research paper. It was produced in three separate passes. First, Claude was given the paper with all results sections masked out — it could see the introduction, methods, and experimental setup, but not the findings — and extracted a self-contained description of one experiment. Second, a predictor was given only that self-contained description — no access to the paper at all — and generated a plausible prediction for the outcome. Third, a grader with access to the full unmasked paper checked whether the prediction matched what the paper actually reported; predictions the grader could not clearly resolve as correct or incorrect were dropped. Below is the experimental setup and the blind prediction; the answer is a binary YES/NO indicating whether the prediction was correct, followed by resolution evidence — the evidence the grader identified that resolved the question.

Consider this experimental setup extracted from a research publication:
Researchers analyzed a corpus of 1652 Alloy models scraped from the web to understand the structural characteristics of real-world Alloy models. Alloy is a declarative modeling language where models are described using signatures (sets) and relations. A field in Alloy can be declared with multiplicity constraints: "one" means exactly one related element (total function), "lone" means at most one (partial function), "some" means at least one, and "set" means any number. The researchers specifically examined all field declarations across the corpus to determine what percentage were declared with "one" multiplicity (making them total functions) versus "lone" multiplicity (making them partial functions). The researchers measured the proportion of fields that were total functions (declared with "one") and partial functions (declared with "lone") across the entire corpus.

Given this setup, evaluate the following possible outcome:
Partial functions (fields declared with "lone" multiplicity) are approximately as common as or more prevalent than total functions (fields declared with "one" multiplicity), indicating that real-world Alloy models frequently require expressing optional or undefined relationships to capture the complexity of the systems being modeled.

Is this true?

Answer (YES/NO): NO